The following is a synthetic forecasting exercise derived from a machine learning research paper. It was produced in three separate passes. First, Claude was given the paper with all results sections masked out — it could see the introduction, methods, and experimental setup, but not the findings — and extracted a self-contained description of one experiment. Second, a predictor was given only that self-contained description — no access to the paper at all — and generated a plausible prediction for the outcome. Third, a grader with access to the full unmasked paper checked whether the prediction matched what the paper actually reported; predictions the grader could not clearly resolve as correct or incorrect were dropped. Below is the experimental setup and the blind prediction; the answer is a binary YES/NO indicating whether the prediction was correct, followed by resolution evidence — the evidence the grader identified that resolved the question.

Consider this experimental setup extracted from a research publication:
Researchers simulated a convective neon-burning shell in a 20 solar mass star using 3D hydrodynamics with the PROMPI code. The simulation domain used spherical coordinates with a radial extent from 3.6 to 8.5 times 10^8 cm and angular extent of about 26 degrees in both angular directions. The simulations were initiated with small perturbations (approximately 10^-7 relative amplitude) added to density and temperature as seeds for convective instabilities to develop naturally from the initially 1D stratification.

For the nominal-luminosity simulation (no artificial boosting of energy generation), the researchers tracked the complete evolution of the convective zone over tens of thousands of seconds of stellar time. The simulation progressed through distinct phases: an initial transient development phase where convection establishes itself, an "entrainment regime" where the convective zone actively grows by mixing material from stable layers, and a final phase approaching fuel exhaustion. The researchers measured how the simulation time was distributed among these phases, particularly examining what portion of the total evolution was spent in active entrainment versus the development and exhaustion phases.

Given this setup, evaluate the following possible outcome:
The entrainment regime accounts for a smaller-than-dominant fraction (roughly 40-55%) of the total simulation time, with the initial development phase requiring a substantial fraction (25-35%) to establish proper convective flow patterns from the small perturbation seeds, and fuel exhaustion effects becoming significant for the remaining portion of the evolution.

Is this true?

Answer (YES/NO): NO